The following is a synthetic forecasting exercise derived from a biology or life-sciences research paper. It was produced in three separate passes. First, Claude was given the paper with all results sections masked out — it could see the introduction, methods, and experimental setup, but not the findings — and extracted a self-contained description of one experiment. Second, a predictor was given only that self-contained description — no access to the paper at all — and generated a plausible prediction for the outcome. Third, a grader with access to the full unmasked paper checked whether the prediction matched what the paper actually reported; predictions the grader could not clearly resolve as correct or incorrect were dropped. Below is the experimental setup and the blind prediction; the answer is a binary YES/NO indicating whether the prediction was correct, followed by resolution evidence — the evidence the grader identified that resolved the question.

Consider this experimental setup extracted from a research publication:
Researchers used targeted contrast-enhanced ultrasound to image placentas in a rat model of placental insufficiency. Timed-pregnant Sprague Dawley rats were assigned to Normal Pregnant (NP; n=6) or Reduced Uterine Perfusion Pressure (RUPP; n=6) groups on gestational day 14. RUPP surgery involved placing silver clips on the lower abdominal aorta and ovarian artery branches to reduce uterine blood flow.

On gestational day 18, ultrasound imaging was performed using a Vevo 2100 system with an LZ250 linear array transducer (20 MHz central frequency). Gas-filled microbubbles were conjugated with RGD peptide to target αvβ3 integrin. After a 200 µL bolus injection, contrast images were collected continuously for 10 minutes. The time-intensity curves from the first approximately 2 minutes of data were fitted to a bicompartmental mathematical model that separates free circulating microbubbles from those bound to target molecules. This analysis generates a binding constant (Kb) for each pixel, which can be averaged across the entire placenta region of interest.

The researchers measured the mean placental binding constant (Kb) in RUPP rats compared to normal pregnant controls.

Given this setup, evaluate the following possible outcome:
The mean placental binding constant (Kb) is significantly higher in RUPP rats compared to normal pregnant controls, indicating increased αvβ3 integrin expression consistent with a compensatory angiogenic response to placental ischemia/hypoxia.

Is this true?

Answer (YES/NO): NO